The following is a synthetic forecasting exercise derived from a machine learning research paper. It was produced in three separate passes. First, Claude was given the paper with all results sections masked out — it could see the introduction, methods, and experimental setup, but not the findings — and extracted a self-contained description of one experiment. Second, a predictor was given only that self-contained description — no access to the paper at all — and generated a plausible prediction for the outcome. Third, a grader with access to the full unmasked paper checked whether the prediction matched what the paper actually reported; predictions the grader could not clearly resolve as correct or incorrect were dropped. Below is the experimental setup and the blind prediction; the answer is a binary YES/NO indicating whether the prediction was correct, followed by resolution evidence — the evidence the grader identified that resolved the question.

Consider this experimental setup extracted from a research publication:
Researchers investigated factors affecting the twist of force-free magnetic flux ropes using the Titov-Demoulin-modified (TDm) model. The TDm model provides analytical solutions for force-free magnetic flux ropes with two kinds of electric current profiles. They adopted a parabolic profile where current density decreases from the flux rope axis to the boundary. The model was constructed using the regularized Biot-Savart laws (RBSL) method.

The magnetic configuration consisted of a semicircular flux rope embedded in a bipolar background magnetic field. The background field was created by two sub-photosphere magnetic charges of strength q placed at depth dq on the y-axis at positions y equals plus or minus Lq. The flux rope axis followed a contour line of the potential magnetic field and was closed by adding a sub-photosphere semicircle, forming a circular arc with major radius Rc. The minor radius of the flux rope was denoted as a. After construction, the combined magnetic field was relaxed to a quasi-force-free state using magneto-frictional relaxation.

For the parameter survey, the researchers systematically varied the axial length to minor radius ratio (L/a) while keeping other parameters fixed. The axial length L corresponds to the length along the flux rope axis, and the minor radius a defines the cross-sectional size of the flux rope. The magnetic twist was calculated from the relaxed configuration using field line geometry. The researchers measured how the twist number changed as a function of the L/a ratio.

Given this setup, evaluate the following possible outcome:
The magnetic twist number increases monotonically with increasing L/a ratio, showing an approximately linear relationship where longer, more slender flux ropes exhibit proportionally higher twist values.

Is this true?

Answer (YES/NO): YES